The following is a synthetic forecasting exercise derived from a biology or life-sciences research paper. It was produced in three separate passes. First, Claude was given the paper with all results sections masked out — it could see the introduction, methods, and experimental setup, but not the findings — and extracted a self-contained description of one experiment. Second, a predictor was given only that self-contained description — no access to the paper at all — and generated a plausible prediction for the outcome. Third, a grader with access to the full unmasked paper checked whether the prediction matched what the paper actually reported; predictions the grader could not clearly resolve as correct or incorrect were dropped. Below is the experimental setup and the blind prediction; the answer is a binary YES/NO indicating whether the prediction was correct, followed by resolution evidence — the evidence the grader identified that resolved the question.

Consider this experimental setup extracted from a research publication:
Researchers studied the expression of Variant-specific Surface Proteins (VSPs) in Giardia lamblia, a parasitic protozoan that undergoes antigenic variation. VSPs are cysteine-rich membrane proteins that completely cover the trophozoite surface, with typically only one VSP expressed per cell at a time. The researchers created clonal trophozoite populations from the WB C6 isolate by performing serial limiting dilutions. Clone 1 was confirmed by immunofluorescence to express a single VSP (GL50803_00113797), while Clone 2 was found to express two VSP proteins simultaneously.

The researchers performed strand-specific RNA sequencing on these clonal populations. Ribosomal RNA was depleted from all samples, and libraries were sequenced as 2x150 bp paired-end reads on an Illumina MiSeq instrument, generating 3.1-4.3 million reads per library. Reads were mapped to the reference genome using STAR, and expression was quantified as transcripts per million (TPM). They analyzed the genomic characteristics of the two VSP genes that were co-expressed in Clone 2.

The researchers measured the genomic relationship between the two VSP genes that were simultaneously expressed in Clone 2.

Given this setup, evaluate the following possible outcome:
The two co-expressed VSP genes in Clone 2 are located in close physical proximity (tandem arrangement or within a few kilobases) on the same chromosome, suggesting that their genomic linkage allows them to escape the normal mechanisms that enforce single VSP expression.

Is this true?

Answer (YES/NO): YES